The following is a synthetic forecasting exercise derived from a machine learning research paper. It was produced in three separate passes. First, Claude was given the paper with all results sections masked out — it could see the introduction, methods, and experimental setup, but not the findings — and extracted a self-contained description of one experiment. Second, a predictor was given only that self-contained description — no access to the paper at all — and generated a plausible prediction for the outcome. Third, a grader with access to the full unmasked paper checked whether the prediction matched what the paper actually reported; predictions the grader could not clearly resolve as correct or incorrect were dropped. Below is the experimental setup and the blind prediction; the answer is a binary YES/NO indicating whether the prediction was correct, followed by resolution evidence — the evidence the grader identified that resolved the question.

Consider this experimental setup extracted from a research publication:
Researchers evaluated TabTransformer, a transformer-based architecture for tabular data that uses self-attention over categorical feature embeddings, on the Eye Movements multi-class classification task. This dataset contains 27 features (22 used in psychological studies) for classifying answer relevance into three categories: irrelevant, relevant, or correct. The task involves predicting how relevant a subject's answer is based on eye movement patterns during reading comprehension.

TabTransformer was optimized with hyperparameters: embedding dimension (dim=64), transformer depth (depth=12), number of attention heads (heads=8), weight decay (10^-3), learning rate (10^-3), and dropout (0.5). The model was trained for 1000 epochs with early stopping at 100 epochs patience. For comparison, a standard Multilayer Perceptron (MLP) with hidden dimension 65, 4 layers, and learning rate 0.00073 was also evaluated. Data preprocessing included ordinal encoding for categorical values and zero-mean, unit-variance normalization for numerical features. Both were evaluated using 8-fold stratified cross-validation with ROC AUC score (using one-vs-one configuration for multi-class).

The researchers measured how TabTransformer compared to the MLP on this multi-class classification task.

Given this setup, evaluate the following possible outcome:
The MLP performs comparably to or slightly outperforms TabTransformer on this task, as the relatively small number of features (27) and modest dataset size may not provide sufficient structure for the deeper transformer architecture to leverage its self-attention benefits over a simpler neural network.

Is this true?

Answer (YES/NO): YES